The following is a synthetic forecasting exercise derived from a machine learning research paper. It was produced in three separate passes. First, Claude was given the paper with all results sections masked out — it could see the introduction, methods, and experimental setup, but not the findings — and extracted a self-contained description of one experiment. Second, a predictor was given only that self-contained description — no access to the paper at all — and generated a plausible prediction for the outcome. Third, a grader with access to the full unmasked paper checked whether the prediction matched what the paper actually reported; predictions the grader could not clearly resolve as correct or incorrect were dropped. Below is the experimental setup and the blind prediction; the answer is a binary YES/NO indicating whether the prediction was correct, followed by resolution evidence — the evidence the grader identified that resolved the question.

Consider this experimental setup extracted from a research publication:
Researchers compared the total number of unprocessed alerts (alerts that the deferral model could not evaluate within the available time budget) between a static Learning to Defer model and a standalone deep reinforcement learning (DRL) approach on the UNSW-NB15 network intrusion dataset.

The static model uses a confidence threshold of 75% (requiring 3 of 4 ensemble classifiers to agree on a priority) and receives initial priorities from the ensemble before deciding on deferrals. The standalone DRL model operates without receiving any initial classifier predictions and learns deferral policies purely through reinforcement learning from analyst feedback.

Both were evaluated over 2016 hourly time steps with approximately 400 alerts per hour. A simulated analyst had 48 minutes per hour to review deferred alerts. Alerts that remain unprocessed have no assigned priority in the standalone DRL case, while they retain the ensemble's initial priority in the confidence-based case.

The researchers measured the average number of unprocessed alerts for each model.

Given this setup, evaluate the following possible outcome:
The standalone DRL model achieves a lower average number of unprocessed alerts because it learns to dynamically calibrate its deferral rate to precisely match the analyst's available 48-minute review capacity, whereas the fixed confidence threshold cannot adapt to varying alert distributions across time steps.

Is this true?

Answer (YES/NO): NO